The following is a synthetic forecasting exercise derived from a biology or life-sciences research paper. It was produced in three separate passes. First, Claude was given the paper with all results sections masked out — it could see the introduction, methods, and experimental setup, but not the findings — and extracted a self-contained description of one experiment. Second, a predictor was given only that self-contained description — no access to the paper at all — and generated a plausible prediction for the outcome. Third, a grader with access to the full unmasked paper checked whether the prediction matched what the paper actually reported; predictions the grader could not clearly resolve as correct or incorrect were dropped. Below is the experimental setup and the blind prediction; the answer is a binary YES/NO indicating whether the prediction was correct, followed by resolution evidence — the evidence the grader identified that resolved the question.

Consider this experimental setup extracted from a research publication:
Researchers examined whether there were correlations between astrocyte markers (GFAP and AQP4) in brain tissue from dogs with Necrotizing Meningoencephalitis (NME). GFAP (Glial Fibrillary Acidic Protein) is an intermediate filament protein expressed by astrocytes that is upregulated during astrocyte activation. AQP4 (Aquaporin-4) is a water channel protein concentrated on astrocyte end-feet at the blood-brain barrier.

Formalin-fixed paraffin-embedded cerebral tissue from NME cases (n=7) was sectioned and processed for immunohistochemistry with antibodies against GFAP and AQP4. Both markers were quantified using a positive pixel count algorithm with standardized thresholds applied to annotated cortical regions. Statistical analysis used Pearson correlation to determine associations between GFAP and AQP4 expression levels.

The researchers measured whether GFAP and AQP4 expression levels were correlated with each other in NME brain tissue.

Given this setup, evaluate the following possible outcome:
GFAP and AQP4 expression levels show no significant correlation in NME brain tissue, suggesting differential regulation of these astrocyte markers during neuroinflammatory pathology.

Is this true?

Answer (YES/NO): NO